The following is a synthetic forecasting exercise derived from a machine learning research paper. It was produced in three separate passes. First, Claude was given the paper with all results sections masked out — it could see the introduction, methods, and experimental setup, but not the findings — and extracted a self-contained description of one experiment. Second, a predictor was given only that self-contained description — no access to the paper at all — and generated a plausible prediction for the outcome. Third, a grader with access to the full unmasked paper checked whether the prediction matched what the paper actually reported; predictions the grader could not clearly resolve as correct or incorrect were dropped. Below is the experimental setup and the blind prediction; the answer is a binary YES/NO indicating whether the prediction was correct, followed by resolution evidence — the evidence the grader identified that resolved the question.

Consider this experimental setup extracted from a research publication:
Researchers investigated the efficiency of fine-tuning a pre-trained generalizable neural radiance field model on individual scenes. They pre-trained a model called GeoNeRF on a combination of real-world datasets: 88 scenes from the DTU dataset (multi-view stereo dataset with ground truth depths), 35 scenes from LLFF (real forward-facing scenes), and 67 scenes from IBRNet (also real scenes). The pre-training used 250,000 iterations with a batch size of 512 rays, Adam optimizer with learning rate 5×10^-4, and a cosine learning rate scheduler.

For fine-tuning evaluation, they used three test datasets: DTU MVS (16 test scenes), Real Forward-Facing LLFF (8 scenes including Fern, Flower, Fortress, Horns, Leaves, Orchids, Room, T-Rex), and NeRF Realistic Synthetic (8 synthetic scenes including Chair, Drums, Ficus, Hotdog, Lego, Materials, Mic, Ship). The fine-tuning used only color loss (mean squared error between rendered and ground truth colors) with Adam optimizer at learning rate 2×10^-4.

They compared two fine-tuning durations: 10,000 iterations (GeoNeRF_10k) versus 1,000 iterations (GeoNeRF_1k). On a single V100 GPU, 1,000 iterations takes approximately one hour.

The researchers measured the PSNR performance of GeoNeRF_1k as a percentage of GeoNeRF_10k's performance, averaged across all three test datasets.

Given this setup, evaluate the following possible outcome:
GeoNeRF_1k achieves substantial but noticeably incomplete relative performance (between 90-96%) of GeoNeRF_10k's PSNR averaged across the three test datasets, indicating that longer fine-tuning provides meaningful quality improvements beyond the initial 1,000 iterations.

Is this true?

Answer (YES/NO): NO